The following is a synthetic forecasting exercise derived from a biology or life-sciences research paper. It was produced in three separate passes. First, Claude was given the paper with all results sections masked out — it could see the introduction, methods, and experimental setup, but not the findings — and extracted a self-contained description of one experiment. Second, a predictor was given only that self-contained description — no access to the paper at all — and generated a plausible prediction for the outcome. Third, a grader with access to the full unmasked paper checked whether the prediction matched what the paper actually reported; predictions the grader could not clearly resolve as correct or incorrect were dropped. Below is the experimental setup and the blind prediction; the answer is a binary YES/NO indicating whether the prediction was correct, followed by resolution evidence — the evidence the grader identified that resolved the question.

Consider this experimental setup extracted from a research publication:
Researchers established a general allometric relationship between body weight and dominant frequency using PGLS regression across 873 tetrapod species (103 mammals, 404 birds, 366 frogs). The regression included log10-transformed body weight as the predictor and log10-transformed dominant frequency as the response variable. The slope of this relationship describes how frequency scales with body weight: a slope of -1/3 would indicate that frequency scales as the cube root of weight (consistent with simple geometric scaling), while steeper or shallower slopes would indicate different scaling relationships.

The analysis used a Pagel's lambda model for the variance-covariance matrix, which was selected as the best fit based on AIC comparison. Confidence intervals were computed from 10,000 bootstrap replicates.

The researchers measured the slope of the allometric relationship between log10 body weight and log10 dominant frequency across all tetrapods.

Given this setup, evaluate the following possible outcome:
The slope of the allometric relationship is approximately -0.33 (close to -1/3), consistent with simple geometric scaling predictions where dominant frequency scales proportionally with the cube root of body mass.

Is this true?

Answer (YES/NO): NO